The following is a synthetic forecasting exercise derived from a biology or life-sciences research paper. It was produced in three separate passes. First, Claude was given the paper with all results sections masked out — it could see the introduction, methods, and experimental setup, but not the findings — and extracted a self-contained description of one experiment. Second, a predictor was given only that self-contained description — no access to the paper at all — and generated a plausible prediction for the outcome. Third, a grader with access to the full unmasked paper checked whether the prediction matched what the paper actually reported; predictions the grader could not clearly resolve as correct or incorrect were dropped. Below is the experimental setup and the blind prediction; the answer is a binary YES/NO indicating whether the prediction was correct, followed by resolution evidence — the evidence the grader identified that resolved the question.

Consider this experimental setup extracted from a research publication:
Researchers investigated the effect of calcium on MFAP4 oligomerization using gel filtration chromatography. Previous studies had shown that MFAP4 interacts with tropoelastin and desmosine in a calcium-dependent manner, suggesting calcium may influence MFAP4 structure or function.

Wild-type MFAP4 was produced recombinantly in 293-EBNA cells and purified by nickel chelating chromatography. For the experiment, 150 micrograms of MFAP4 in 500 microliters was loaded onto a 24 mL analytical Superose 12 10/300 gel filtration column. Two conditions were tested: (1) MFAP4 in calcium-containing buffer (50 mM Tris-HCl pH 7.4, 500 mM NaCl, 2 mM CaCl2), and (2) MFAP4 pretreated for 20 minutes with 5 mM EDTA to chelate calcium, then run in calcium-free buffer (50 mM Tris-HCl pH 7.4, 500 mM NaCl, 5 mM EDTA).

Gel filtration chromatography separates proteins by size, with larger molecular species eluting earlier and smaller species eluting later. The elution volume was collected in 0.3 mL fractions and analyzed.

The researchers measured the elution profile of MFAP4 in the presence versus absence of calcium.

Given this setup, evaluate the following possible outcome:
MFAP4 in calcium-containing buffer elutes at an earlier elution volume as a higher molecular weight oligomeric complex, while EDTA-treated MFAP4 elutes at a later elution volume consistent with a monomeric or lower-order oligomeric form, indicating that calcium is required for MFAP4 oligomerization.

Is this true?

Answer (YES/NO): YES